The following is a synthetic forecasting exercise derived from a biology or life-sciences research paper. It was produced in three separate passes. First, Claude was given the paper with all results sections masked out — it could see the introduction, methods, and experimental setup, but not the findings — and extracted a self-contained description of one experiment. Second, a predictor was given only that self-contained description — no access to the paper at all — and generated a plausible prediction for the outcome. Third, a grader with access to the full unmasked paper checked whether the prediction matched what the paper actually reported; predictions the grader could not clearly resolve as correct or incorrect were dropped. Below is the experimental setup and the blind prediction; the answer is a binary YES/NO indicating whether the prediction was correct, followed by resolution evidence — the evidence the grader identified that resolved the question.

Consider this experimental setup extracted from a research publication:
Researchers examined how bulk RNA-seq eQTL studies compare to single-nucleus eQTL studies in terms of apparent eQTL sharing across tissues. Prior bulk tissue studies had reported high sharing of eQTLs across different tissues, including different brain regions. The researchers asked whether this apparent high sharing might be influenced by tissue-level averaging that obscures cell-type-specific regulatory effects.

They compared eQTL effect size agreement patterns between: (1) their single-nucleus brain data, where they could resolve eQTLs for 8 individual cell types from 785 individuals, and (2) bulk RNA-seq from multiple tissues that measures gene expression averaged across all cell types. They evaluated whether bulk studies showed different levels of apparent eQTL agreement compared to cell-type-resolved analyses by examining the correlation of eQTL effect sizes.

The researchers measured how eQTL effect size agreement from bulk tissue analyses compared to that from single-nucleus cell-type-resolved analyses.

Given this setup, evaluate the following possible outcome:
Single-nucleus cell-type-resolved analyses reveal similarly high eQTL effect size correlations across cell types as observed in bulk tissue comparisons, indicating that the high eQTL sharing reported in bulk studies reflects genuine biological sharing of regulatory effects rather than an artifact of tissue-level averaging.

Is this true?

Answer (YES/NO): NO